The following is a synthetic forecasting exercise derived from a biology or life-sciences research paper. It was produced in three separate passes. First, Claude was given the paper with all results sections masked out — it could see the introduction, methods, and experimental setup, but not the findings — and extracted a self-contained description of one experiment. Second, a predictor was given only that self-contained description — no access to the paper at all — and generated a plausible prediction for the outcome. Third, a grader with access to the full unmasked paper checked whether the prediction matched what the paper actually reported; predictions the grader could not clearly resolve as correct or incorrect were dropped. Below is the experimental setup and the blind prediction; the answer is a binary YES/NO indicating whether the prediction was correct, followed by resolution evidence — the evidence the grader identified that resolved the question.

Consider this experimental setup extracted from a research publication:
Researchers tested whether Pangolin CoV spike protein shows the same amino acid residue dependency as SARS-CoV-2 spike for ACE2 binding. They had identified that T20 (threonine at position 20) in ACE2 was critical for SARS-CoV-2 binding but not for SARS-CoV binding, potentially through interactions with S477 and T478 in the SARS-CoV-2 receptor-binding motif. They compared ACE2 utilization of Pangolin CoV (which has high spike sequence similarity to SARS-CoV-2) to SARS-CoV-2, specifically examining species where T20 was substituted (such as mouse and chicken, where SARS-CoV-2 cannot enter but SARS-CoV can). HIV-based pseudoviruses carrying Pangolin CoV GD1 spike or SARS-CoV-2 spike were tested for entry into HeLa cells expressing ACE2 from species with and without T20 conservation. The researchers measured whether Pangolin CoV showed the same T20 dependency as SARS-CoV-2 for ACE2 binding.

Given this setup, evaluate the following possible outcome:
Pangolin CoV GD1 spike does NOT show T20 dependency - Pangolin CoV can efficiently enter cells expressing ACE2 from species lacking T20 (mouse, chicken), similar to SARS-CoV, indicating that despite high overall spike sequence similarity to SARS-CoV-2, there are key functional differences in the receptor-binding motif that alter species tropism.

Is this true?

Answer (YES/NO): YES